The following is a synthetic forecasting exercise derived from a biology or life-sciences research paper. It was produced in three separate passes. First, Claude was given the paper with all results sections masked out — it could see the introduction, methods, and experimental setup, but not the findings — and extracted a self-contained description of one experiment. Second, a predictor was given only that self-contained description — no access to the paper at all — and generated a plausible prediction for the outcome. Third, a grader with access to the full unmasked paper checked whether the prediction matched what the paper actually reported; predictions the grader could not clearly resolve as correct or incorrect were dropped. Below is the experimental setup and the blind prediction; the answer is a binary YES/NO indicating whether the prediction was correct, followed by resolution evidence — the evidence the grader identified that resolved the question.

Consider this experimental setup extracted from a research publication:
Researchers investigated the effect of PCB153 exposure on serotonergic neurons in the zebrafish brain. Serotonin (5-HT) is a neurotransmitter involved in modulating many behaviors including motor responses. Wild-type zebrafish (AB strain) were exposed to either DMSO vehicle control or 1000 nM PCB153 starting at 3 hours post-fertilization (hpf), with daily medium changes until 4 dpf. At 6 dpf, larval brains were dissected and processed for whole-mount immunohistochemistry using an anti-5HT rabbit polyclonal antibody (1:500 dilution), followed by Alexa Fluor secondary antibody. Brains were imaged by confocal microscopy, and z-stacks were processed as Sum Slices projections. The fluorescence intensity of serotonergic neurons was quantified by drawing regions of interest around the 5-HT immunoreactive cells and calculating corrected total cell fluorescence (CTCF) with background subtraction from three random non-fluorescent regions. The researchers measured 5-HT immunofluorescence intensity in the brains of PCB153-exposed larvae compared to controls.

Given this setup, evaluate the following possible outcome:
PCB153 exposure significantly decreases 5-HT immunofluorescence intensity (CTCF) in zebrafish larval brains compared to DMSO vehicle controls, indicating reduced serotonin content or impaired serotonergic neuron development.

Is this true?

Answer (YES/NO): NO